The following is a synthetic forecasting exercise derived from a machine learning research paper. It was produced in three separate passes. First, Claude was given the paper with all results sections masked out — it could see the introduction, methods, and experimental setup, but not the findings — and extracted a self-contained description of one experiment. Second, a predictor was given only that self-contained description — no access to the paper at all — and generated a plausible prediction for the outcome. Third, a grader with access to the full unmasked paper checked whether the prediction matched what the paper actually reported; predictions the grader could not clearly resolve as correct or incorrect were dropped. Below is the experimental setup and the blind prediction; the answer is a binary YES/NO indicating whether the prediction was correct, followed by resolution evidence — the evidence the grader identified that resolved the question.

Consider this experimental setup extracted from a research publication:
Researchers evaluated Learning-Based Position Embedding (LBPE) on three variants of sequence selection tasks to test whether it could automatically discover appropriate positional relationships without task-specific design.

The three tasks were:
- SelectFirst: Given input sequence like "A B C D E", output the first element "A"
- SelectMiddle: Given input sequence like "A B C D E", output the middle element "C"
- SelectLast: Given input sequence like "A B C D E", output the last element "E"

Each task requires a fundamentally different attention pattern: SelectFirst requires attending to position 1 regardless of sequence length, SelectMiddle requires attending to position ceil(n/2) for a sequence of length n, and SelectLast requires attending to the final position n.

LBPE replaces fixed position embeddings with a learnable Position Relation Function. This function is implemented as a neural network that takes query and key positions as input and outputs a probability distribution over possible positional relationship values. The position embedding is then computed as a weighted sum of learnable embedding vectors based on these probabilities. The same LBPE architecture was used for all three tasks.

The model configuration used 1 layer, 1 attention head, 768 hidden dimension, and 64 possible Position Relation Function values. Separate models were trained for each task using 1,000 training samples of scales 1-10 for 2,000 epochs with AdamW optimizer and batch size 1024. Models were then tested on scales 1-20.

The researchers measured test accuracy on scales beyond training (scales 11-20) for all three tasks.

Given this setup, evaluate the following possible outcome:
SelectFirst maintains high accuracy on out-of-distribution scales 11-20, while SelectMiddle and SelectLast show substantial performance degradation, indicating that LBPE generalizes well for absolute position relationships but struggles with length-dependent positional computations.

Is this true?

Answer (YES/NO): NO